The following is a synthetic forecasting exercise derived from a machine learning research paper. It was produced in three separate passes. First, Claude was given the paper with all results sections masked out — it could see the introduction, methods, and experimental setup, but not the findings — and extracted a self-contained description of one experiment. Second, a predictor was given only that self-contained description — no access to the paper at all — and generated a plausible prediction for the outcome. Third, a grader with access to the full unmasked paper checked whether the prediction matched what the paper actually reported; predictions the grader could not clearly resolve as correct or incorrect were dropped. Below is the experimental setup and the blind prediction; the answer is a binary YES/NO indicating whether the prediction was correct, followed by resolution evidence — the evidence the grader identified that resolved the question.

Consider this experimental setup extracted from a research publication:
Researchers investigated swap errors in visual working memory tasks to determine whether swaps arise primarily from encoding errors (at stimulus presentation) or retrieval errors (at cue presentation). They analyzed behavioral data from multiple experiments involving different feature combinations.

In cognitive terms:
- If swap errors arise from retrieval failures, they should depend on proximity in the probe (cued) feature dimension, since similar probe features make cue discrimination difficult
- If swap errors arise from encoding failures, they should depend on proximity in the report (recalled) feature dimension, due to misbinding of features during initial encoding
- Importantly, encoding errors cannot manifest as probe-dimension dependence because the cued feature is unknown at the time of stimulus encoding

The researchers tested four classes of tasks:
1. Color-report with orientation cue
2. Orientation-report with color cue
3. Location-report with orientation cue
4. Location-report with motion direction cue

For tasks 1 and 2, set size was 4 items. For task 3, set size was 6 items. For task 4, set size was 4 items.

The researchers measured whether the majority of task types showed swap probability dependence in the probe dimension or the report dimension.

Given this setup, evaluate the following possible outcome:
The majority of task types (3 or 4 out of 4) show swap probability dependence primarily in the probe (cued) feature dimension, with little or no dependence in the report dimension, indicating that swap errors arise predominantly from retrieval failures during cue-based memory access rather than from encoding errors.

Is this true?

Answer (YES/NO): YES